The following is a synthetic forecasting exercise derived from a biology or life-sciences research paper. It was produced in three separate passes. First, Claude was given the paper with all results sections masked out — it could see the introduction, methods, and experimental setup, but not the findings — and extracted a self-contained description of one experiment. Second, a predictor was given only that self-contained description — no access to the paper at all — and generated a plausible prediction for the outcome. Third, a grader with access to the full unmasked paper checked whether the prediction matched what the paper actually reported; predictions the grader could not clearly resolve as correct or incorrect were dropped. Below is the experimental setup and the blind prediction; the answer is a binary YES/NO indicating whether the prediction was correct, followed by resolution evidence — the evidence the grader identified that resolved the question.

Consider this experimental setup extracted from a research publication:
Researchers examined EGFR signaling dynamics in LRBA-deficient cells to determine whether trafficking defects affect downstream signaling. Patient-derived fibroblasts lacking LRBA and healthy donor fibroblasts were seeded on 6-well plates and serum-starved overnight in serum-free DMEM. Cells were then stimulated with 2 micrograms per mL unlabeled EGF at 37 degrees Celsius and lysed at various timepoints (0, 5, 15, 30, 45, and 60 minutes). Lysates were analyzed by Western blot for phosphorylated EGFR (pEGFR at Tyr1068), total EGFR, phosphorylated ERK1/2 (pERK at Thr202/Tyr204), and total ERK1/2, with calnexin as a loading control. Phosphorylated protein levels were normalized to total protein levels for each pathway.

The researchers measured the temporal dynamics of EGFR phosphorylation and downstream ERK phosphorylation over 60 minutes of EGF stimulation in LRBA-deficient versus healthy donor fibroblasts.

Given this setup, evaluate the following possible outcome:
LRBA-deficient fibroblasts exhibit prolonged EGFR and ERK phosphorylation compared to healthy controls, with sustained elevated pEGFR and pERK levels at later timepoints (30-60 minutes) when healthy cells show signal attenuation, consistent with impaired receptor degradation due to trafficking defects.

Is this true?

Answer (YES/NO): NO